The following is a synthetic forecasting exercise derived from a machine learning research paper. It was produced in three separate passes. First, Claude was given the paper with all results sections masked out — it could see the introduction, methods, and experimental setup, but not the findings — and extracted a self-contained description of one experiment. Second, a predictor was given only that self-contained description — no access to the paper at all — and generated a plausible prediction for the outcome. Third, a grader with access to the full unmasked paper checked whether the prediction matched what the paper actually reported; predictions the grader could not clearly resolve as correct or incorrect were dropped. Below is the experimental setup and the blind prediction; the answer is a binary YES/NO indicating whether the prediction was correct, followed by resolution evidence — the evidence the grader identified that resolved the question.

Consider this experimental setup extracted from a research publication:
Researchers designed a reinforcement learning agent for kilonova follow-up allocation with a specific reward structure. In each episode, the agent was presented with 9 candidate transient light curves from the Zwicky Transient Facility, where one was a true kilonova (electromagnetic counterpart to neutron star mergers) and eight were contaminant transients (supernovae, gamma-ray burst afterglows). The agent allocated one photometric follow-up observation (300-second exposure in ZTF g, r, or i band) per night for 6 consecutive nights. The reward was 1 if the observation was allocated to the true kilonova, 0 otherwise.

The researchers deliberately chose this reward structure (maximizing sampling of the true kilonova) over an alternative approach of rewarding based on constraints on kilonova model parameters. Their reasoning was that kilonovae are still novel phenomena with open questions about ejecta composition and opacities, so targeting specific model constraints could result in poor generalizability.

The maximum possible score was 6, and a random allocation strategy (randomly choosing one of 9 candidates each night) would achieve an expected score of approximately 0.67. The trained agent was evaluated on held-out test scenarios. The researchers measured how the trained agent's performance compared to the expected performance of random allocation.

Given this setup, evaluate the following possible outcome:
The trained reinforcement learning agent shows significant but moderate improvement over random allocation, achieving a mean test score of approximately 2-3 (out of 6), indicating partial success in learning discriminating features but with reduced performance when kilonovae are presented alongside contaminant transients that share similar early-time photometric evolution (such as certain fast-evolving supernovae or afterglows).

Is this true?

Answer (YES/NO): NO